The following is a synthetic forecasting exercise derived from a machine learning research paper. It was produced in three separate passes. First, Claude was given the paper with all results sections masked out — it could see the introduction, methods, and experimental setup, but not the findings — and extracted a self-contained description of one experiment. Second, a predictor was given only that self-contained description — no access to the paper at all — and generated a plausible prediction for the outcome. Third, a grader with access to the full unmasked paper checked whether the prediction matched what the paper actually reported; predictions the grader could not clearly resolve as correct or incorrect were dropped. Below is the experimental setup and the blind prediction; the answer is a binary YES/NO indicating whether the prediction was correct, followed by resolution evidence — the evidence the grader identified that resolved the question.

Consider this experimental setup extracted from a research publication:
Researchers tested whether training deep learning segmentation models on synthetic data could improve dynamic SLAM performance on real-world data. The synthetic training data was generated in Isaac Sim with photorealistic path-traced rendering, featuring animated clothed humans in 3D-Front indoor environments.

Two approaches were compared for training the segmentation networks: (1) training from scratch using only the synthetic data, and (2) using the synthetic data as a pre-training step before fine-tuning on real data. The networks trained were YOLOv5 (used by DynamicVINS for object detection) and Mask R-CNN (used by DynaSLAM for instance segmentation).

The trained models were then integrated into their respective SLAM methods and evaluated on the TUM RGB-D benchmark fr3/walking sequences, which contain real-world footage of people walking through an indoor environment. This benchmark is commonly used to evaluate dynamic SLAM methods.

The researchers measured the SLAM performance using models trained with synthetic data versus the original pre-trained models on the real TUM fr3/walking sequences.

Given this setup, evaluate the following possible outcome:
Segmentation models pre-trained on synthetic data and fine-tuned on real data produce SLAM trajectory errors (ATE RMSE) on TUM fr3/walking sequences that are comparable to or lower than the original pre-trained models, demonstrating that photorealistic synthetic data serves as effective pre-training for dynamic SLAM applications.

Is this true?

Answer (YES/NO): YES